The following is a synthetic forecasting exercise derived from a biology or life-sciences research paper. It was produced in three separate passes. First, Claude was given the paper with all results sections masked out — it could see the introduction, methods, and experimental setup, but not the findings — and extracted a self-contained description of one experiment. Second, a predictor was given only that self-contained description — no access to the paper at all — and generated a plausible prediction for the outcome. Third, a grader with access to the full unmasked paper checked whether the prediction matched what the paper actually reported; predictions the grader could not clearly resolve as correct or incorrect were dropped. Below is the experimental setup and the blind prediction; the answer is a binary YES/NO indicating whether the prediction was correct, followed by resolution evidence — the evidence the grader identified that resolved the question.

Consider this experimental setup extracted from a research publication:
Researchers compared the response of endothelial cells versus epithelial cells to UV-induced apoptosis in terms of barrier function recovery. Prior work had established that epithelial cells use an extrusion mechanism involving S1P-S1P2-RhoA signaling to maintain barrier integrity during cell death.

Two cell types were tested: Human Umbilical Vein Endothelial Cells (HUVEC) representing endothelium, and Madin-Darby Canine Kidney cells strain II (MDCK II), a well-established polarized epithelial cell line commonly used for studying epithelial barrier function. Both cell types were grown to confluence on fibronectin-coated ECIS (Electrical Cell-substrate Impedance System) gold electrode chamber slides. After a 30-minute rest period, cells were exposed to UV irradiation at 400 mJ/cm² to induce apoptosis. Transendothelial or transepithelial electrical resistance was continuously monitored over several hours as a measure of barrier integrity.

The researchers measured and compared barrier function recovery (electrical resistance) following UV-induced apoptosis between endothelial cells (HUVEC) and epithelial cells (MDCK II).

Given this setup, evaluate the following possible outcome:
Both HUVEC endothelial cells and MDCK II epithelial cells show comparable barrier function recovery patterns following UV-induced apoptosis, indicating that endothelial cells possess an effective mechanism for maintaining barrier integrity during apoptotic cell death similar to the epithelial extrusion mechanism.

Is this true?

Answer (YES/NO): YES